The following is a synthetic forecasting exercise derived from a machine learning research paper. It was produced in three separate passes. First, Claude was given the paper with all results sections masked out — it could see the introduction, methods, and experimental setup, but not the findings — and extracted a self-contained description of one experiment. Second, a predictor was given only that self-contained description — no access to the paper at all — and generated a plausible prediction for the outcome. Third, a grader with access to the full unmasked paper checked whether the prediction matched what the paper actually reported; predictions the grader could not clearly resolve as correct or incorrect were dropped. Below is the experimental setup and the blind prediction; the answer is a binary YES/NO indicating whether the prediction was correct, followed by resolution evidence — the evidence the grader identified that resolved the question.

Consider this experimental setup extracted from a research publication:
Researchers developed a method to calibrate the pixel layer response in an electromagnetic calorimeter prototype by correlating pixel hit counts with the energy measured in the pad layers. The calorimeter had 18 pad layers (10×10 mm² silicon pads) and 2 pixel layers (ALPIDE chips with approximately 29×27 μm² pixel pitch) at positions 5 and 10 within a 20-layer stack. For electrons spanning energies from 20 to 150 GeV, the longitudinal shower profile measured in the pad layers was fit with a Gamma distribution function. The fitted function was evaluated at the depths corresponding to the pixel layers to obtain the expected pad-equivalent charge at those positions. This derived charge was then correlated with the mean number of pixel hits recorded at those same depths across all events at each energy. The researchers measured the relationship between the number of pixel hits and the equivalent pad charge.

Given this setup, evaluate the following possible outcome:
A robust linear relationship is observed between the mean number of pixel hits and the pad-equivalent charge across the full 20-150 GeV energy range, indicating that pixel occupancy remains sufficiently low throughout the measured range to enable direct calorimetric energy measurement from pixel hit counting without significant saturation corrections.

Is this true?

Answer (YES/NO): NO